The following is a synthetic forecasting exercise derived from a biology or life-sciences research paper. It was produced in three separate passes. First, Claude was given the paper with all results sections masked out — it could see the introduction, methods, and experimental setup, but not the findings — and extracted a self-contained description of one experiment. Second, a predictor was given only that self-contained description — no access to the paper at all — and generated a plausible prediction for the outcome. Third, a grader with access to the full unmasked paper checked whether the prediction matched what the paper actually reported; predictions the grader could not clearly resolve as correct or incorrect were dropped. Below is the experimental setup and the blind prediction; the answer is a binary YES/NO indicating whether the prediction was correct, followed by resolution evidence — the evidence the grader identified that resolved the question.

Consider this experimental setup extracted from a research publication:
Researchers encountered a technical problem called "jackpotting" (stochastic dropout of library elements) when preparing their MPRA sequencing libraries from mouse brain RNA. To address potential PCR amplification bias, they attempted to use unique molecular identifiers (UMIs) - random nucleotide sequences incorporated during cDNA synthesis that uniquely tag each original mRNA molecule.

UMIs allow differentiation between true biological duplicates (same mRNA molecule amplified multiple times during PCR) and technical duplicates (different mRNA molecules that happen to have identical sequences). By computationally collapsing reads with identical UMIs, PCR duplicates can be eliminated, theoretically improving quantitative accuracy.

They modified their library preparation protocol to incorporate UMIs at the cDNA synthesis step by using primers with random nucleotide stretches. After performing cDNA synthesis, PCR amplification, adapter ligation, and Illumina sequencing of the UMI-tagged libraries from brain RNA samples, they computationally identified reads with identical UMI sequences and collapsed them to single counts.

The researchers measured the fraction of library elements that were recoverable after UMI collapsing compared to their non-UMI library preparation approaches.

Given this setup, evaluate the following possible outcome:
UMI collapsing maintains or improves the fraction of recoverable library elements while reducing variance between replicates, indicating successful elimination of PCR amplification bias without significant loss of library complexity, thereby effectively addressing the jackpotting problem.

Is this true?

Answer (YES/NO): NO